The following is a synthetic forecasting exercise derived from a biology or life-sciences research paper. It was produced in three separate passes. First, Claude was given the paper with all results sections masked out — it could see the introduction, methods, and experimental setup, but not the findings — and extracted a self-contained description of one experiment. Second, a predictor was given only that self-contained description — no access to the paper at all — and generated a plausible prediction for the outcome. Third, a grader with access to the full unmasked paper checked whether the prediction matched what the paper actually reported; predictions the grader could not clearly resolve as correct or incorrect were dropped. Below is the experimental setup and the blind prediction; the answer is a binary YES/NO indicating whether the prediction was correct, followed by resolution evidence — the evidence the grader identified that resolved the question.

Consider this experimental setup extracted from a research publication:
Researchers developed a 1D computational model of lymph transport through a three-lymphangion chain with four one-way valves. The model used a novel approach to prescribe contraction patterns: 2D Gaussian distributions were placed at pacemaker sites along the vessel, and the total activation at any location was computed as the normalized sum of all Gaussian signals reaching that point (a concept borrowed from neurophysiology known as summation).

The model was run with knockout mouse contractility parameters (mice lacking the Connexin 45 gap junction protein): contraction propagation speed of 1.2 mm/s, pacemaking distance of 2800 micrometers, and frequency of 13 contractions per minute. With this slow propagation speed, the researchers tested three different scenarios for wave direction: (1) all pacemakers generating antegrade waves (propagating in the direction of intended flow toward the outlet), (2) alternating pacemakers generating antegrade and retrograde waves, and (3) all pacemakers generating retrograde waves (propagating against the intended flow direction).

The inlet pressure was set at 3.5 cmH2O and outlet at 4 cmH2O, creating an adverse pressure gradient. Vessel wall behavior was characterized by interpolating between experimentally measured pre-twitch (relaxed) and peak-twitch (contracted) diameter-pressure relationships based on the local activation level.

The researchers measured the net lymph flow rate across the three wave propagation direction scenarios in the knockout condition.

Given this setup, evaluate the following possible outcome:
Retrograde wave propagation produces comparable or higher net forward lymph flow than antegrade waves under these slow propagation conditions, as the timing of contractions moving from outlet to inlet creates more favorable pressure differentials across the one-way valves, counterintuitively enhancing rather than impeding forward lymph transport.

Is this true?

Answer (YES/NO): NO